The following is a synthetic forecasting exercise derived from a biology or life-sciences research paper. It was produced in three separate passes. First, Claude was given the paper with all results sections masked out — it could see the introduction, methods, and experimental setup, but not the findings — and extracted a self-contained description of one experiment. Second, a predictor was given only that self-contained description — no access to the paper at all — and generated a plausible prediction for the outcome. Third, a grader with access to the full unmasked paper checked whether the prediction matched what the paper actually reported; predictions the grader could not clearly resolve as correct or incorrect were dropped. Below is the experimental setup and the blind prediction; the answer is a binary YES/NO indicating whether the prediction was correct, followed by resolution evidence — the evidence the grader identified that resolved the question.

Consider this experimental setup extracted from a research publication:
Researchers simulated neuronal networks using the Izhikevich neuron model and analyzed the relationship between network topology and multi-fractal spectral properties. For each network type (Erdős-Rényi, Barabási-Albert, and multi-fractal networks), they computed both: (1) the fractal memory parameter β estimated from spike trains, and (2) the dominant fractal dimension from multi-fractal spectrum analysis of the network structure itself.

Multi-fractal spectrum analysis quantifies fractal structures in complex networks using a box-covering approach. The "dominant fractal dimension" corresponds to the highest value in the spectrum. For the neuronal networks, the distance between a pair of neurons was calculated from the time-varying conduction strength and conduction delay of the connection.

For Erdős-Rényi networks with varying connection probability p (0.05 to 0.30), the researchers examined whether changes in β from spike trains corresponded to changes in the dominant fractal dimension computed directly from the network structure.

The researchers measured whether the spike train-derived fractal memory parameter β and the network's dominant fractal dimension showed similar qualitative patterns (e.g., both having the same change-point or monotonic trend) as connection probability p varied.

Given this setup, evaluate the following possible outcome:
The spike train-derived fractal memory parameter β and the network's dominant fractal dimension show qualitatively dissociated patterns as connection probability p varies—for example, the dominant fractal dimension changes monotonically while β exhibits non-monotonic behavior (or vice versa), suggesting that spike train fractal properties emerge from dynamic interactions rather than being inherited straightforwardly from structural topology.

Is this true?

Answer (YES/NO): NO